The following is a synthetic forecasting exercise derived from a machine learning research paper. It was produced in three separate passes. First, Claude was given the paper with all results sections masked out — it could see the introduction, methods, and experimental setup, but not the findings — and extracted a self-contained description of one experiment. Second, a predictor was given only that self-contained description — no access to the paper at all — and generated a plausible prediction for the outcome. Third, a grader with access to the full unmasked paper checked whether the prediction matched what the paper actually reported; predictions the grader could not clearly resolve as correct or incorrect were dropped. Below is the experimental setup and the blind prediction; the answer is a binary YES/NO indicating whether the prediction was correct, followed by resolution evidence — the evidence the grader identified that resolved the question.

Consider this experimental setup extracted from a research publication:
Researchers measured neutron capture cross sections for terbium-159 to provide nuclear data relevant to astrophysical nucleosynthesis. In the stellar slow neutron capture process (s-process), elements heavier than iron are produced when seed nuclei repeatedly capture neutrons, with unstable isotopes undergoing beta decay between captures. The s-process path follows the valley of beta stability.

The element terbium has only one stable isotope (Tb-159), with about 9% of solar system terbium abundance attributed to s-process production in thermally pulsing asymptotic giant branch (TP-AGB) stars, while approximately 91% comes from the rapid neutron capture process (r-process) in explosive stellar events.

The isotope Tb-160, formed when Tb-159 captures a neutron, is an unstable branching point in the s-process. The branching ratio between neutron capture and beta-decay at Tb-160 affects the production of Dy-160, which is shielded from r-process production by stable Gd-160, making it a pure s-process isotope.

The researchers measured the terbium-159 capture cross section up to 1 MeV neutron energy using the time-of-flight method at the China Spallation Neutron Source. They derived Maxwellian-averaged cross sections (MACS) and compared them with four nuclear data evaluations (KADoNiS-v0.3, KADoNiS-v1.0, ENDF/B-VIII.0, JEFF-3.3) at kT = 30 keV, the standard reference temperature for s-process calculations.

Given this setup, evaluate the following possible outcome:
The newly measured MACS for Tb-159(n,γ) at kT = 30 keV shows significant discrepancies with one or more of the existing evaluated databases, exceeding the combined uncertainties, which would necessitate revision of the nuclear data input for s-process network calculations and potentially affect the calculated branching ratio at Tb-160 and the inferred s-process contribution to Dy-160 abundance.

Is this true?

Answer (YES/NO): YES